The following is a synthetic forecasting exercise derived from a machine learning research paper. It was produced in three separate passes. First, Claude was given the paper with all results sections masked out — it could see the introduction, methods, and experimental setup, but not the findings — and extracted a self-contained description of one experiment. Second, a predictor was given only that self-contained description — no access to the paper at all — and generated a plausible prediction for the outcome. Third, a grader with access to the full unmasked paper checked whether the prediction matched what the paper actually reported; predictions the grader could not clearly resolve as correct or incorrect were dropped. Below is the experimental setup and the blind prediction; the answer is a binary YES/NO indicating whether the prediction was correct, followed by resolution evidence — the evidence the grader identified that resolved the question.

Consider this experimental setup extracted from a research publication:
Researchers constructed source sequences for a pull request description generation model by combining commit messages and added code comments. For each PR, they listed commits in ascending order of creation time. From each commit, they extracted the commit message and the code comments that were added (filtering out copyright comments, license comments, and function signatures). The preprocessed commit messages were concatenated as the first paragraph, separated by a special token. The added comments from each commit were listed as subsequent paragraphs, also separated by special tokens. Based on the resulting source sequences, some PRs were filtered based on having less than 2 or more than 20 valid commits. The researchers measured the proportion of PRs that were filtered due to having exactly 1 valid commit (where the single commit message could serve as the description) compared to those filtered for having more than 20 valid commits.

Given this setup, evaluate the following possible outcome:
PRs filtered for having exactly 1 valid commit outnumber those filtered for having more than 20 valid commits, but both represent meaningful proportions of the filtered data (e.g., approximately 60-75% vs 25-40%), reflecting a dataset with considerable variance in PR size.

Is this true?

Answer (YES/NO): NO